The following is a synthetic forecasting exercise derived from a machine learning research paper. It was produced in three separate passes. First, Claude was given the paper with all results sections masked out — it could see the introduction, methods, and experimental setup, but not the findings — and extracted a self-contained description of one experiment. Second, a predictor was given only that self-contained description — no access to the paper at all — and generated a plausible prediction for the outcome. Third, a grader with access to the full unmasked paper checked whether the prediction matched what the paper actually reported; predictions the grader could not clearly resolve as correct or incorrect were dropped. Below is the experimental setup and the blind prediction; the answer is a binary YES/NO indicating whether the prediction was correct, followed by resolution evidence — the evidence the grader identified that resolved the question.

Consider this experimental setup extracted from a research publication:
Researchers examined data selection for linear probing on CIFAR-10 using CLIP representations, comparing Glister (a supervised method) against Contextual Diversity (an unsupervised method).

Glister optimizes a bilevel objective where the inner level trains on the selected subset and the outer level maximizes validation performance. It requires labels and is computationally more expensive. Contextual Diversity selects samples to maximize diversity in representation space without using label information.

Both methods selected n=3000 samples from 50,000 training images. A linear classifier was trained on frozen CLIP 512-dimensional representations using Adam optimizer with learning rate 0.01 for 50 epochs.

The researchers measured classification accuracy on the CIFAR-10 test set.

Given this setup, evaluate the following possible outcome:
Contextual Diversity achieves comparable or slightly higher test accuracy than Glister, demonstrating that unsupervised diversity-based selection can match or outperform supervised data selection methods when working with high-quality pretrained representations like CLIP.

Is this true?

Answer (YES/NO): YES